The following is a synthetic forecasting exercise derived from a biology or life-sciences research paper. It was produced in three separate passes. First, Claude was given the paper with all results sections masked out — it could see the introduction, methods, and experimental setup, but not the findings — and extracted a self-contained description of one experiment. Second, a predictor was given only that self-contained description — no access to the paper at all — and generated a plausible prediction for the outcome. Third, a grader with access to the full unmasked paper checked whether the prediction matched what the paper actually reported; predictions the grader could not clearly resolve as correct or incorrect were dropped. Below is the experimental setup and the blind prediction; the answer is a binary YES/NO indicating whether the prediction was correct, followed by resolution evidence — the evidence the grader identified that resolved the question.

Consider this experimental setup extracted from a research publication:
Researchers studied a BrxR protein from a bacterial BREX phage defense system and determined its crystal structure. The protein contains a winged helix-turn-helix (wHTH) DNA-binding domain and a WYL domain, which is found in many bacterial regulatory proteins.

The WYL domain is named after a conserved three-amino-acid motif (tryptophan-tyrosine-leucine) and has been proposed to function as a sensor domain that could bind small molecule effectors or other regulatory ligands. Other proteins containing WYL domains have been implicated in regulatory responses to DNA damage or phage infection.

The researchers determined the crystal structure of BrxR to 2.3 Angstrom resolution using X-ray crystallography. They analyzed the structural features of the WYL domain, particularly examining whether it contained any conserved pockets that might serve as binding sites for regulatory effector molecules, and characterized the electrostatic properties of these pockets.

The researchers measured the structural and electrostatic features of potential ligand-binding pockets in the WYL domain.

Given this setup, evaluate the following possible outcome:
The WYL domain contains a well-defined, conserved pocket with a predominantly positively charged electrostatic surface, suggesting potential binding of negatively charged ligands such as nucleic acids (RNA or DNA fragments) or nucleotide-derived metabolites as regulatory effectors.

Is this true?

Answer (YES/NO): YES